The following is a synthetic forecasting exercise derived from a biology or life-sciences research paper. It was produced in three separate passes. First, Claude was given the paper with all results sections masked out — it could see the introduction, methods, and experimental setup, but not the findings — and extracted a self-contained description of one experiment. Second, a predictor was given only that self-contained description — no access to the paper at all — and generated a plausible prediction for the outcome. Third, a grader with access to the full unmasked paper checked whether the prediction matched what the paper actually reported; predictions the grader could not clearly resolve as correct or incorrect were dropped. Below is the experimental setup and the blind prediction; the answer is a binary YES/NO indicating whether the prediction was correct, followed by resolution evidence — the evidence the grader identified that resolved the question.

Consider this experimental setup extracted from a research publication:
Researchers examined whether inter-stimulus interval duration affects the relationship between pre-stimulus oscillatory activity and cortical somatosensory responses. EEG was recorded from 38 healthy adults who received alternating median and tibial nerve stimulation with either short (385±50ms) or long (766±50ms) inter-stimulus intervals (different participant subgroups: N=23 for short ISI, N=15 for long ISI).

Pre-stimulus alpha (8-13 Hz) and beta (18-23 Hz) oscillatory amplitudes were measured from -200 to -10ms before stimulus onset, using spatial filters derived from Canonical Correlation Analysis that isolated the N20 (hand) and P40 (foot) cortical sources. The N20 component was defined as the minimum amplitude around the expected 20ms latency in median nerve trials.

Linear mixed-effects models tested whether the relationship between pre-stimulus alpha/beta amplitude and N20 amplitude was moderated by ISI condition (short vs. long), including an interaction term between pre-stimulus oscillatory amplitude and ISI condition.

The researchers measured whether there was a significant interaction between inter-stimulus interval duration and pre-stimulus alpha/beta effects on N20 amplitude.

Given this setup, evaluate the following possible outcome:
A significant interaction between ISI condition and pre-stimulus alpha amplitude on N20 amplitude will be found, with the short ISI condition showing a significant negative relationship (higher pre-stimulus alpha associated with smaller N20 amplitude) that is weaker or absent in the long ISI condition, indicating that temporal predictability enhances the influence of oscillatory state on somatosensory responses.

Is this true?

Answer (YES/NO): NO